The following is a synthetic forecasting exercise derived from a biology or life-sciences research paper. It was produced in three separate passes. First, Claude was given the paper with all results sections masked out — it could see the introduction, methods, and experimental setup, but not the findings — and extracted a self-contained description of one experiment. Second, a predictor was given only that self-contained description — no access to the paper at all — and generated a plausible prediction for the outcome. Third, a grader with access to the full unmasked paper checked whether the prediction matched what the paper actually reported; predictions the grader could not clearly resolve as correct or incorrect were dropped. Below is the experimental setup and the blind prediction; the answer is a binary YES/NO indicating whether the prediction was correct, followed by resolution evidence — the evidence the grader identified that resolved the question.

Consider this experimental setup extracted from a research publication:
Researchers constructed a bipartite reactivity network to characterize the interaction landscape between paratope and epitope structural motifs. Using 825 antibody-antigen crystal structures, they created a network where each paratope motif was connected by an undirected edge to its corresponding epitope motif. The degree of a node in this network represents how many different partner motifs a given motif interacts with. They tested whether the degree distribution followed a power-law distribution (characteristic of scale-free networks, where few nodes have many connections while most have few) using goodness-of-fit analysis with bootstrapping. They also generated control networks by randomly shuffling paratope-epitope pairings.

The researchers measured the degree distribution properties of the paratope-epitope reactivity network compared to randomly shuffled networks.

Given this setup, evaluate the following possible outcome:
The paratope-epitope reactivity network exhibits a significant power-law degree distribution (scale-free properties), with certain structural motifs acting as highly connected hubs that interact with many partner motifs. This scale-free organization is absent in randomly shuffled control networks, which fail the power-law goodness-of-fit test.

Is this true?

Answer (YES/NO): YES